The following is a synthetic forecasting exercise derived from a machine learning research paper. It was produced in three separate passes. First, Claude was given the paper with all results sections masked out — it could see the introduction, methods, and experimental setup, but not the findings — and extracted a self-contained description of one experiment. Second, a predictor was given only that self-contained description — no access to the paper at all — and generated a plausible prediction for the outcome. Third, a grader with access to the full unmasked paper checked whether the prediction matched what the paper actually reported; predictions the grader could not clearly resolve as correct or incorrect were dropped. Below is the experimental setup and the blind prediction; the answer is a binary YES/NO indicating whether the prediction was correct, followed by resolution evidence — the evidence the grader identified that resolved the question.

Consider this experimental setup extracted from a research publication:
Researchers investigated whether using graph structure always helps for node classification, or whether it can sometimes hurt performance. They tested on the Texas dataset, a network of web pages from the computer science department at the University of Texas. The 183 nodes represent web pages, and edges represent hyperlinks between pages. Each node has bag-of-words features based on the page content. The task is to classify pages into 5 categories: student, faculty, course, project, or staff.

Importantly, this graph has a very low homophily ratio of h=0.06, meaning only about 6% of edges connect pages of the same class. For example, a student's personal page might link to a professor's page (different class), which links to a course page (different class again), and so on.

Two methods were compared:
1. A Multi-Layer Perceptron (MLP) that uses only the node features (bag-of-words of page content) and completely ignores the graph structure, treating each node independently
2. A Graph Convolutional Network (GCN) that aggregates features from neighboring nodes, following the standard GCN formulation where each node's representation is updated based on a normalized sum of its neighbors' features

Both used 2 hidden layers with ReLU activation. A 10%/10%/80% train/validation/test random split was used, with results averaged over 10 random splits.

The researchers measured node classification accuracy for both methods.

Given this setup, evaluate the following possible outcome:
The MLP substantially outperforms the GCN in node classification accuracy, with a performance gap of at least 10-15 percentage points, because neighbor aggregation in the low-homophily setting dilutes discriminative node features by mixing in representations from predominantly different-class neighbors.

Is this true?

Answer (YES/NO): YES